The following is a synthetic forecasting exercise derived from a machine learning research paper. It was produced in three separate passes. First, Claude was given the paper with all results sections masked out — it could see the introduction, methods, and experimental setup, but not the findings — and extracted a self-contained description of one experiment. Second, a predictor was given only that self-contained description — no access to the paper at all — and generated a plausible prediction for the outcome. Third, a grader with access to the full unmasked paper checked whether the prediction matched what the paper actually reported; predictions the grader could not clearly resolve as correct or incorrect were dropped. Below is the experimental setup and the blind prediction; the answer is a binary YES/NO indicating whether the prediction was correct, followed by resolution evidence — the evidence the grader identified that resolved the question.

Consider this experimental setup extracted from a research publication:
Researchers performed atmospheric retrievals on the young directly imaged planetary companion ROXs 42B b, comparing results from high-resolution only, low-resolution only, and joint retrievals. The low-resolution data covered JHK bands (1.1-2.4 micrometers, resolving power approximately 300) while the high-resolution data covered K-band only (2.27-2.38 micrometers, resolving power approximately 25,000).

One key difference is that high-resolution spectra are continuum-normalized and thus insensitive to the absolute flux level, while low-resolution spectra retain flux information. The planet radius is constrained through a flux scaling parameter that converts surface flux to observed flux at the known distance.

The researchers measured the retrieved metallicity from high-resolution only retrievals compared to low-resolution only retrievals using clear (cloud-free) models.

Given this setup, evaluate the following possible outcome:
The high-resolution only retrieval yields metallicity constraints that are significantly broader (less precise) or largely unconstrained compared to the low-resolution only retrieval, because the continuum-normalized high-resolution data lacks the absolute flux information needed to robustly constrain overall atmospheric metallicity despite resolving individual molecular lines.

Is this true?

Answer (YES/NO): NO